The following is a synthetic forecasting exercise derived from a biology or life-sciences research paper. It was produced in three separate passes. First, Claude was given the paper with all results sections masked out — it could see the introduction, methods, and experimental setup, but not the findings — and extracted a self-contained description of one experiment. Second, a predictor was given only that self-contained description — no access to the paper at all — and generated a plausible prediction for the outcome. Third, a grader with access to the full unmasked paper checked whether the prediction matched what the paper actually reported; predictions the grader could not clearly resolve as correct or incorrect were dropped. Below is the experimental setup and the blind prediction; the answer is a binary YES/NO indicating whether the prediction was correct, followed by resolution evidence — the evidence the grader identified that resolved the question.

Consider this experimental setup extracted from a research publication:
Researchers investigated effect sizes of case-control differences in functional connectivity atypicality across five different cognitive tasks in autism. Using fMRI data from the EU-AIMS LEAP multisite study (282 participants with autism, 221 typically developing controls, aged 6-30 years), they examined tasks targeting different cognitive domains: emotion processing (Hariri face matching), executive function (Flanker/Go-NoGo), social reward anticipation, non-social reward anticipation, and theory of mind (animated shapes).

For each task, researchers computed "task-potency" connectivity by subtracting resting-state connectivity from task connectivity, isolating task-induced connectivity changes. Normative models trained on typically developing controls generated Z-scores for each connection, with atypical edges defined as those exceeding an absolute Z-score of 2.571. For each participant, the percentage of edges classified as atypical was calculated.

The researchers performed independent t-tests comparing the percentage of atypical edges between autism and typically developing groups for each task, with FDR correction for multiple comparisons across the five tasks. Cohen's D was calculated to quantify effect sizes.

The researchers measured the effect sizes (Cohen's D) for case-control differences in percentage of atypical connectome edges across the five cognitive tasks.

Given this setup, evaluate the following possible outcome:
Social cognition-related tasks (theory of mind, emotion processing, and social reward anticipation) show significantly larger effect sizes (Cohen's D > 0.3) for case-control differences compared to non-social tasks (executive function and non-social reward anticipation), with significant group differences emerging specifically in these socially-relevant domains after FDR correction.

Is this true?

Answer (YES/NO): NO